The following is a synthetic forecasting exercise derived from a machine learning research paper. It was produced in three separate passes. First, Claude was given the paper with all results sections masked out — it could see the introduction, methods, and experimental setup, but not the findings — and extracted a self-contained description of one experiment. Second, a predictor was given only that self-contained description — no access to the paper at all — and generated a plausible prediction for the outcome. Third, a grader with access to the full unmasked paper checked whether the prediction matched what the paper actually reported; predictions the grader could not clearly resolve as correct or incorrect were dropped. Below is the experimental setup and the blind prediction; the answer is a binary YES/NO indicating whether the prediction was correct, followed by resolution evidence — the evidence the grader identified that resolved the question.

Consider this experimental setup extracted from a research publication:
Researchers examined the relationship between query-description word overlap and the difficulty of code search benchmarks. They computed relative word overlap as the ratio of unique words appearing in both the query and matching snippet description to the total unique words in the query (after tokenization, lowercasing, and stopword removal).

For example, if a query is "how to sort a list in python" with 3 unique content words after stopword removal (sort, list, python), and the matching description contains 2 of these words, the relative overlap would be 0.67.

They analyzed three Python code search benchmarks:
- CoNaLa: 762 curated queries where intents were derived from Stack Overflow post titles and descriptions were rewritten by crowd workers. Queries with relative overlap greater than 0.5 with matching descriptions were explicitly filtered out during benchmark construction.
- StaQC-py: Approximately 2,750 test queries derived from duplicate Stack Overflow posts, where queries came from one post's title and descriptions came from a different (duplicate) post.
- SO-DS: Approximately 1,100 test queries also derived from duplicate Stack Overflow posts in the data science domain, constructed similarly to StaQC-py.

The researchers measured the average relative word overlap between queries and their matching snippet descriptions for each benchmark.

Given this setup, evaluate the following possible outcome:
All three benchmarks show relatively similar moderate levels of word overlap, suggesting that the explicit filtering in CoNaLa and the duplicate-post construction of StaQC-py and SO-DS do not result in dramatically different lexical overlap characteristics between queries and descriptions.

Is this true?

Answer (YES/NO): YES